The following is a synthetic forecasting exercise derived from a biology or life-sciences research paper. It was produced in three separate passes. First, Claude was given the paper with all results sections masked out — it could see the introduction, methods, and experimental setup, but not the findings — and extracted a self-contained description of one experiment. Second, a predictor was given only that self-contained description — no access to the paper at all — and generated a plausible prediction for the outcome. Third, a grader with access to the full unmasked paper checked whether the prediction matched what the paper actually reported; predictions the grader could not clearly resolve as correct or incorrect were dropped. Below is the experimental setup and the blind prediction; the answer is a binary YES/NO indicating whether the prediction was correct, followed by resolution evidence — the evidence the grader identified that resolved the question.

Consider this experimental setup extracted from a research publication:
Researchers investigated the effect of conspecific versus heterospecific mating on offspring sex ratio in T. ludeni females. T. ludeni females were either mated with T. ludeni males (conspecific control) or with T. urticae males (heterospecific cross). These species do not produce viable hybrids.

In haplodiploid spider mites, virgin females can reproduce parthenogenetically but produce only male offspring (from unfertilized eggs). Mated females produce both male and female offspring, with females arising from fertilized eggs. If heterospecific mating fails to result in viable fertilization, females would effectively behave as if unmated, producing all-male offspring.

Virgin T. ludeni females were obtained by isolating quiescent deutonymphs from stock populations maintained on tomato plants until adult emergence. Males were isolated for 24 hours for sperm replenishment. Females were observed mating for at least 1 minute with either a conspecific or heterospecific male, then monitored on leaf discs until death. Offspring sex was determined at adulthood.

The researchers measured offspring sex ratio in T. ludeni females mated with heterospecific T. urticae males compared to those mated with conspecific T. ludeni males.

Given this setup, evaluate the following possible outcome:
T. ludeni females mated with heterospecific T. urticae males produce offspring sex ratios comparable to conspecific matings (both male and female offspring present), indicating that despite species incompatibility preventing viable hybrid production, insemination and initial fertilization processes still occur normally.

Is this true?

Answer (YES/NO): NO